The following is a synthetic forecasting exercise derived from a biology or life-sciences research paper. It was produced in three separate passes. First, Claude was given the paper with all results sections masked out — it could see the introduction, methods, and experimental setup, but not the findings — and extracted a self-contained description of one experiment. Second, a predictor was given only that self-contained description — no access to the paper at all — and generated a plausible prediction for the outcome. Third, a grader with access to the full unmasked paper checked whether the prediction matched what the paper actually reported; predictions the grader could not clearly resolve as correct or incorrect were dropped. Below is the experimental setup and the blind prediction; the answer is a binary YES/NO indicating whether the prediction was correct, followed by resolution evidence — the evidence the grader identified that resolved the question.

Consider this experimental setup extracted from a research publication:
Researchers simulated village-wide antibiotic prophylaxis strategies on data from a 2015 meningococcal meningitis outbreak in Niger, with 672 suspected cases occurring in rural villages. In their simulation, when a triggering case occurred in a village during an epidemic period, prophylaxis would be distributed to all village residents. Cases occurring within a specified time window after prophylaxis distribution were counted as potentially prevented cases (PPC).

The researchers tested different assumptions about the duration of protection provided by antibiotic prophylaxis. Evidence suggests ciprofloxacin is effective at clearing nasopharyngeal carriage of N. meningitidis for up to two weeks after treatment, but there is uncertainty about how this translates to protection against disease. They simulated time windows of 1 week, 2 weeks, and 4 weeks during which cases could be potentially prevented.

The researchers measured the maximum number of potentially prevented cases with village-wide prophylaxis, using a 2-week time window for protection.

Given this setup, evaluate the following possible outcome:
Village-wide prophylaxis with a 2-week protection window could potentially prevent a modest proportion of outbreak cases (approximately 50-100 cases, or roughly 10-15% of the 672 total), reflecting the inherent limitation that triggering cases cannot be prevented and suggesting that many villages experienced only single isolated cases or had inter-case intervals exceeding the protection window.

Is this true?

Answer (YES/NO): NO